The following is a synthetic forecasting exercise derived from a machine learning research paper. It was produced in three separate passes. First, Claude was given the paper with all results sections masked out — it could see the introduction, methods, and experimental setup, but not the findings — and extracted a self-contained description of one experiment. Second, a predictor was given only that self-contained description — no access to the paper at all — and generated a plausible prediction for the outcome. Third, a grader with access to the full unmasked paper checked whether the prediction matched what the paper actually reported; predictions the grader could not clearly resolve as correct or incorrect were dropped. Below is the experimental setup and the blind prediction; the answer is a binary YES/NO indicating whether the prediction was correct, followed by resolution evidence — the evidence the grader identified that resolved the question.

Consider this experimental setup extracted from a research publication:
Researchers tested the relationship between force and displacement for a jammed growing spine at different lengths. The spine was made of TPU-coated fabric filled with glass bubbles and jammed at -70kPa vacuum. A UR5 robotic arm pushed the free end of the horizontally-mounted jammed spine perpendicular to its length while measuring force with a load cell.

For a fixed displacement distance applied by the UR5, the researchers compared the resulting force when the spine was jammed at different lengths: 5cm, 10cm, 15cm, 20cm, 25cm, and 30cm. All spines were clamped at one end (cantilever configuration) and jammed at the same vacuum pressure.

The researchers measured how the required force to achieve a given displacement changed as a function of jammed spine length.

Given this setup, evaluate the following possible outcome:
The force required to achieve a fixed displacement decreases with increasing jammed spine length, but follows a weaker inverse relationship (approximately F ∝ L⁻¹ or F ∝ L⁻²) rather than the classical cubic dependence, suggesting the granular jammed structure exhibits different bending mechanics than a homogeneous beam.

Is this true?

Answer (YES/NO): YES